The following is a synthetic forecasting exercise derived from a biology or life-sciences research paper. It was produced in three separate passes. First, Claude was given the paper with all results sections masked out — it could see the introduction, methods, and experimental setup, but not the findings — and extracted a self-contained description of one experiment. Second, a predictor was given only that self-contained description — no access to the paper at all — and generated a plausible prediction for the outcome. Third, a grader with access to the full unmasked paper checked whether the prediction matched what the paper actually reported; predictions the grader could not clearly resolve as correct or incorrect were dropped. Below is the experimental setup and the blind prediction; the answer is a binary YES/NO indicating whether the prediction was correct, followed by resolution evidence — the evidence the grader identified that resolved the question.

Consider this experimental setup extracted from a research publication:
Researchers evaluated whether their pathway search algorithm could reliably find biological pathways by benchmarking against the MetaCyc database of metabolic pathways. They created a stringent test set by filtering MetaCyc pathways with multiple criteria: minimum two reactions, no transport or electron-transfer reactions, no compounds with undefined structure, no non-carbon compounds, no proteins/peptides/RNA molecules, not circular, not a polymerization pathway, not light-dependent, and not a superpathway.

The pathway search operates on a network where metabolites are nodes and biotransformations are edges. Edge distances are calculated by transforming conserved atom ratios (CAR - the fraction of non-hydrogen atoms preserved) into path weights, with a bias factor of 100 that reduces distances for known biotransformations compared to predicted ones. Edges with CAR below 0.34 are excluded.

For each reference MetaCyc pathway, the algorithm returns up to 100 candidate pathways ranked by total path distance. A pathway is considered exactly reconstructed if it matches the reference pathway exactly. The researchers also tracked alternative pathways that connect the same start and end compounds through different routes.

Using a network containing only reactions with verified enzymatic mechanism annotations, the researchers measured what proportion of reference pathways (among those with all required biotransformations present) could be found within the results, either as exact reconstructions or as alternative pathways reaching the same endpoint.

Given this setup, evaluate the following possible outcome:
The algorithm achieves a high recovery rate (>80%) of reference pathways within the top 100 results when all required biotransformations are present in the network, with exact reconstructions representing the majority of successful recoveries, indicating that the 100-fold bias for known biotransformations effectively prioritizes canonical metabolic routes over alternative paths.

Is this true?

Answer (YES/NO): NO